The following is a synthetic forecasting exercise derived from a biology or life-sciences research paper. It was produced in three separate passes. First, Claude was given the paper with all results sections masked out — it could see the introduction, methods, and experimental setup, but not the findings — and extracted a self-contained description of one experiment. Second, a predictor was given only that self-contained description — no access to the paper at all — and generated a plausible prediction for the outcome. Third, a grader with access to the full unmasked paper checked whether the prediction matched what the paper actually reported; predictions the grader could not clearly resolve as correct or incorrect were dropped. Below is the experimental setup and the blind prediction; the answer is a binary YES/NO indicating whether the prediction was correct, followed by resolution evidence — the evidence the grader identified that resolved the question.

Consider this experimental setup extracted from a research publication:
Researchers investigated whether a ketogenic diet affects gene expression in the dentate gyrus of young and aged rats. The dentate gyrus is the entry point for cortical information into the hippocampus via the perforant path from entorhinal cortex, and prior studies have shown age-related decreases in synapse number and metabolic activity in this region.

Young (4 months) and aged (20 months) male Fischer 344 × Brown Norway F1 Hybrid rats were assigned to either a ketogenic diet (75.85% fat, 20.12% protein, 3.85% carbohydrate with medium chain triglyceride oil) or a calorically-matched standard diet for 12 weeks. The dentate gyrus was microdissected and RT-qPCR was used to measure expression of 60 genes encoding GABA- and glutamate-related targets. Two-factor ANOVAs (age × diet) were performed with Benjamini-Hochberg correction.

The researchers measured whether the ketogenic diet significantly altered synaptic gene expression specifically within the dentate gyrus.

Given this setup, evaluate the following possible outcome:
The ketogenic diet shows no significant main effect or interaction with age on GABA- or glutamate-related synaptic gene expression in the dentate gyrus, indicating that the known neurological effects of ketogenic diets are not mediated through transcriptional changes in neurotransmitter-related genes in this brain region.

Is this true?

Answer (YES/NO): NO